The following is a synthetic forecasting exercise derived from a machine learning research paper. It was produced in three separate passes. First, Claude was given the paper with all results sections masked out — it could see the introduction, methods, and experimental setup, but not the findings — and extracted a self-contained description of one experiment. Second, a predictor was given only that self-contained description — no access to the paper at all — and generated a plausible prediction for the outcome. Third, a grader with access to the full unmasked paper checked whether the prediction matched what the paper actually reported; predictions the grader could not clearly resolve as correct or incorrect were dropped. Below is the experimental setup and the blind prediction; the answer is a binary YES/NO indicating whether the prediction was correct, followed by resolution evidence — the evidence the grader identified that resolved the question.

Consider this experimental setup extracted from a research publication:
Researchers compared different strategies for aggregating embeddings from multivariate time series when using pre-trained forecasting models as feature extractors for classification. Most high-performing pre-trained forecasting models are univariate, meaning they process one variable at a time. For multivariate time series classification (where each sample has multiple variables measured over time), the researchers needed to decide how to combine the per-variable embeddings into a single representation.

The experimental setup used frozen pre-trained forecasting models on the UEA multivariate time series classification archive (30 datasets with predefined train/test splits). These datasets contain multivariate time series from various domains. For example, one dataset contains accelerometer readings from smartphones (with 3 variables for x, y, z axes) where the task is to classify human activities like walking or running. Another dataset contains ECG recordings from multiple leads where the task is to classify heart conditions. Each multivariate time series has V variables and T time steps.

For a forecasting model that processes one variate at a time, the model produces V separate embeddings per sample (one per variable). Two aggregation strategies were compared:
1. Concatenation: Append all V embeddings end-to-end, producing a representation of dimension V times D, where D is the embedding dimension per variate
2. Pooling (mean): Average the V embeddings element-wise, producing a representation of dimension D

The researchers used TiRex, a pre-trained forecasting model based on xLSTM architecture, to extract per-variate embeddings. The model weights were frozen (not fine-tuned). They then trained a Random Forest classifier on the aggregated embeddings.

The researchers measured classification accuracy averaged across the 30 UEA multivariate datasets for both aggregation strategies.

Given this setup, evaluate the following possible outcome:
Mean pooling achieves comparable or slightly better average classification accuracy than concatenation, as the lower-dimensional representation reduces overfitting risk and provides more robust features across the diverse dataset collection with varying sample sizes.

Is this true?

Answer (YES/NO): NO